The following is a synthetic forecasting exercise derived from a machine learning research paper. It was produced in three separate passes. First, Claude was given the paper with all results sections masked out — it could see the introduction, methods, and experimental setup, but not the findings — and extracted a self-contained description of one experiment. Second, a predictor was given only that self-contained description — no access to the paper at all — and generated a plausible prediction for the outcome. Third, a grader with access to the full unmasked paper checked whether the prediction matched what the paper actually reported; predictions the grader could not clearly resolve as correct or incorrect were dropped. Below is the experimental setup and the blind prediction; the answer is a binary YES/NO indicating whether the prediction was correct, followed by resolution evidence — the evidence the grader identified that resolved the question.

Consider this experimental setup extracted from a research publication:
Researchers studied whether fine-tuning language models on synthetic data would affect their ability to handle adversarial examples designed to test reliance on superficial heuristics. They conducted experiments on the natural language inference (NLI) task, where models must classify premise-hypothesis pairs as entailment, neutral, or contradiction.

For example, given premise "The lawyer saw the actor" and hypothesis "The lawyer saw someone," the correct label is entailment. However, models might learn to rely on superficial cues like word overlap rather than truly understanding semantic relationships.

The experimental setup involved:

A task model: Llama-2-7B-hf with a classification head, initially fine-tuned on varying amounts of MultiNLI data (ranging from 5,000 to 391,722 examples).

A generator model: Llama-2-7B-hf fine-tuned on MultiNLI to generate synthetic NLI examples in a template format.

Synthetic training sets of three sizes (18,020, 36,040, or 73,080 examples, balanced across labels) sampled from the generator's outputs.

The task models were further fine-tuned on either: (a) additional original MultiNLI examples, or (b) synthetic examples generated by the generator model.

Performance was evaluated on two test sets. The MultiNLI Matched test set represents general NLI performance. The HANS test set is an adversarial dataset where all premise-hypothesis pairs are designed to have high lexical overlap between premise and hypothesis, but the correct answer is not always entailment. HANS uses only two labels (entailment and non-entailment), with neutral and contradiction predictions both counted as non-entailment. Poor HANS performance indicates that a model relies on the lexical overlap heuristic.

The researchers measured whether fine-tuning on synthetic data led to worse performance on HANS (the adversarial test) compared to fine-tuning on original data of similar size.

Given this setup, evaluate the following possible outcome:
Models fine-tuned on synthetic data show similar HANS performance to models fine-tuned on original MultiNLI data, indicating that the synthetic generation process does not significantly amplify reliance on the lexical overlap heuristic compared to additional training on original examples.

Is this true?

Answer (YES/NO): NO